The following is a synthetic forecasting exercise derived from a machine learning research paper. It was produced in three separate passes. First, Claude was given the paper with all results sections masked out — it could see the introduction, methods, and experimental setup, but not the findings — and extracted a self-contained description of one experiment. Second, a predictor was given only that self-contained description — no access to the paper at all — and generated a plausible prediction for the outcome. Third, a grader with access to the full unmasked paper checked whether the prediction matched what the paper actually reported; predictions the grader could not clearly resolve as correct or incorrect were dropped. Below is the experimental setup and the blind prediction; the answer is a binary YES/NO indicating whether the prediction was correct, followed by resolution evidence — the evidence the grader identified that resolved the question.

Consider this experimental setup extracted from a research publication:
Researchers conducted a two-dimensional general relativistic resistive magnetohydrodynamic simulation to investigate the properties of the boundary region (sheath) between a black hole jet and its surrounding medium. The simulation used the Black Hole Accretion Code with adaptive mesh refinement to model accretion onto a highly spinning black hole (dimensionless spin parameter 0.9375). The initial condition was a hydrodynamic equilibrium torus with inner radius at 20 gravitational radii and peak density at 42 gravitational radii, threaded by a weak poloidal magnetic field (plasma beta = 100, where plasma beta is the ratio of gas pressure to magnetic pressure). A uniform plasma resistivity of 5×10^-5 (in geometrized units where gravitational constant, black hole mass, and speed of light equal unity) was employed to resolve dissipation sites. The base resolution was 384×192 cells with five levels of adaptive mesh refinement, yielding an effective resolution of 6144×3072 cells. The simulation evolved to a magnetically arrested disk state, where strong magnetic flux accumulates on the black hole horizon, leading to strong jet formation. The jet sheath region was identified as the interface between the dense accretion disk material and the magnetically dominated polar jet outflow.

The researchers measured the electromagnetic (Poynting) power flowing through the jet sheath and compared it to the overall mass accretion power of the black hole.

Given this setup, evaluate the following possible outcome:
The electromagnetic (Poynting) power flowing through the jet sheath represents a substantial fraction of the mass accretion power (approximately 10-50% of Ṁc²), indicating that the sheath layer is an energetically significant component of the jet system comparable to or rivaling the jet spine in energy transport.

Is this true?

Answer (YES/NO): NO